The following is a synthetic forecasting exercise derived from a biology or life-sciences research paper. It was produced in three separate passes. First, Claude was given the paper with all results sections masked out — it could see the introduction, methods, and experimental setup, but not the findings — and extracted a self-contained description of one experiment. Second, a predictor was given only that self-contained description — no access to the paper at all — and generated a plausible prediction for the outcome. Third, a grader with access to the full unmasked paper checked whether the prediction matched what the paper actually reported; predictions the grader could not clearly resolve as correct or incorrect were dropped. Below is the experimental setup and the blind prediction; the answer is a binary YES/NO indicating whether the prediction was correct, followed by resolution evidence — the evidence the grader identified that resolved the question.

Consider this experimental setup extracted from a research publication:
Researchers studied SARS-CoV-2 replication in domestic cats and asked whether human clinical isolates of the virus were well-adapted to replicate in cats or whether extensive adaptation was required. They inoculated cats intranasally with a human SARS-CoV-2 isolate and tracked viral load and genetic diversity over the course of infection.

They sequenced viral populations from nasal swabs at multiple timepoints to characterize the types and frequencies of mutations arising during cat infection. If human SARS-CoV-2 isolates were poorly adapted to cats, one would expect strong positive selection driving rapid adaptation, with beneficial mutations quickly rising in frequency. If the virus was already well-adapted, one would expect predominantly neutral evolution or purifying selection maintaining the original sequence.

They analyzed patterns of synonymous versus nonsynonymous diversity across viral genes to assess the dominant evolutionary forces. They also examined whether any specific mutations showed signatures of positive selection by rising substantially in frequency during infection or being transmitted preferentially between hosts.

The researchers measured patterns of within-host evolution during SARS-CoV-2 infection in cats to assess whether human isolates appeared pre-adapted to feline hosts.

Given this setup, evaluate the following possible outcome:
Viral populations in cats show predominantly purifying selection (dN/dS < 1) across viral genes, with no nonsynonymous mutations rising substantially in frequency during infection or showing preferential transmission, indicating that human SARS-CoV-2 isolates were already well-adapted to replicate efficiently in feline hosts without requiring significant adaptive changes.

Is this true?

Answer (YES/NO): NO